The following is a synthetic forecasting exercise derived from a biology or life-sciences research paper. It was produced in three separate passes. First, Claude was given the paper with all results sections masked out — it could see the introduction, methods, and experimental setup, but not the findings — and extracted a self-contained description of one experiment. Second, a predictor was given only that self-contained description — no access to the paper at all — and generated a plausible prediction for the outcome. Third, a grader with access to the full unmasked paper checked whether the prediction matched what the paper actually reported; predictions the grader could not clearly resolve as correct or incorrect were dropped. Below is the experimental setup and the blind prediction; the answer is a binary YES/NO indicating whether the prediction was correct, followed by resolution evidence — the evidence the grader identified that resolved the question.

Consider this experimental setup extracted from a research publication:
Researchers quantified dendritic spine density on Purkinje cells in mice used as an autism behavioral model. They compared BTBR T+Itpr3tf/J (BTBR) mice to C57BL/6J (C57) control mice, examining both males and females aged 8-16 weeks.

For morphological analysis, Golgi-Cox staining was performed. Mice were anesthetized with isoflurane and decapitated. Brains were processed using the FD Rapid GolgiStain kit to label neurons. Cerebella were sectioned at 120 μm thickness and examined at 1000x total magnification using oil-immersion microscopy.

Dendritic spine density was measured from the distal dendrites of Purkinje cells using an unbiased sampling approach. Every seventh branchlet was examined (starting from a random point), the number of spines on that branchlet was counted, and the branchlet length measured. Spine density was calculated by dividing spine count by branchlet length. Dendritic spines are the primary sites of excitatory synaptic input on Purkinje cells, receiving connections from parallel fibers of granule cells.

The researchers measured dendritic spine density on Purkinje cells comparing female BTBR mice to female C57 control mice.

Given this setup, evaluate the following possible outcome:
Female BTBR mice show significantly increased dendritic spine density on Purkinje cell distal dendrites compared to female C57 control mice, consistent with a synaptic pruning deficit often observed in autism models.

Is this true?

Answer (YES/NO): NO